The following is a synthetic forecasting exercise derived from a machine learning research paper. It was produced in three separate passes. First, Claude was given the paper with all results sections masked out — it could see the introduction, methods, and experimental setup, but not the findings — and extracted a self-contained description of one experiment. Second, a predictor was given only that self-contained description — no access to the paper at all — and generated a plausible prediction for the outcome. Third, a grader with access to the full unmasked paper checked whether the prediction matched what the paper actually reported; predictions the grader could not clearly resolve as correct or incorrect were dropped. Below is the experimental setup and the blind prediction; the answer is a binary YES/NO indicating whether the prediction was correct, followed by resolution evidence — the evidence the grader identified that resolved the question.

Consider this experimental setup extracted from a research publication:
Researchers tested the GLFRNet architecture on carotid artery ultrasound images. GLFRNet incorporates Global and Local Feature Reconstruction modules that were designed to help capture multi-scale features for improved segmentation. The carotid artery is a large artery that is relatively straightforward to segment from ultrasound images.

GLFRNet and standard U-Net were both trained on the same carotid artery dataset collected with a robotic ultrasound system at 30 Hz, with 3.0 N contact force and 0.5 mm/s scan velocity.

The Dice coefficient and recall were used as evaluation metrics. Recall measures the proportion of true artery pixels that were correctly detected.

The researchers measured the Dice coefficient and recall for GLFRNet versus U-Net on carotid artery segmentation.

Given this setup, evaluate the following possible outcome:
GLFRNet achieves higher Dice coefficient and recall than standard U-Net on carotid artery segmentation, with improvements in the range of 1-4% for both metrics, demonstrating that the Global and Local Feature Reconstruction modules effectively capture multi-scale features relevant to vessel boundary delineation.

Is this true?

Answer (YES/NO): NO